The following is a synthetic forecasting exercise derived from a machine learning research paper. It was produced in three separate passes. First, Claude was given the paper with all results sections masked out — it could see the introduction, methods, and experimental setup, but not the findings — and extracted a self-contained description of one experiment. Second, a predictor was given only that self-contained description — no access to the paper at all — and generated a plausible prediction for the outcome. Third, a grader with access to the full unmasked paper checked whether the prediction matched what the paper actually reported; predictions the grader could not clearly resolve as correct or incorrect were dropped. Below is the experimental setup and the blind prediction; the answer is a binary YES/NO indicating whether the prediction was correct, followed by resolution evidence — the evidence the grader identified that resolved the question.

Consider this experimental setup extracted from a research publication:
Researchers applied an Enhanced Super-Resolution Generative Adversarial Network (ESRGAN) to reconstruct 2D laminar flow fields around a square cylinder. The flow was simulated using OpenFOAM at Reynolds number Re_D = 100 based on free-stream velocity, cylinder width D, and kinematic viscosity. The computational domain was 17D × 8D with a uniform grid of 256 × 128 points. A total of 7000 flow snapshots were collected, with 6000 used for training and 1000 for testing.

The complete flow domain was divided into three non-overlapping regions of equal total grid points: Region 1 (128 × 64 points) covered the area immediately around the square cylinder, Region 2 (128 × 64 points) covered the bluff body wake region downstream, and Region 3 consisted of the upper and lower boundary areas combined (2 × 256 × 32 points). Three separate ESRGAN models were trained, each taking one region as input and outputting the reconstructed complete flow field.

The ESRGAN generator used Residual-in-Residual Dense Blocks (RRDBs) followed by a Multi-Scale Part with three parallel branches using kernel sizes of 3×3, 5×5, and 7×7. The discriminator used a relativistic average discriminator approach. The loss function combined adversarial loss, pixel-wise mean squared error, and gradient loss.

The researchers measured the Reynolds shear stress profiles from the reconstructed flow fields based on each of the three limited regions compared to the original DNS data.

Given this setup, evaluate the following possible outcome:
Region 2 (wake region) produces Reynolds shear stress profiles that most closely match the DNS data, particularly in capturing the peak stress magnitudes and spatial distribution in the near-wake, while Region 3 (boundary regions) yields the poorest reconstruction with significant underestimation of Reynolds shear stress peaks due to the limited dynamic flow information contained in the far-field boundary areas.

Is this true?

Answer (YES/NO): NO